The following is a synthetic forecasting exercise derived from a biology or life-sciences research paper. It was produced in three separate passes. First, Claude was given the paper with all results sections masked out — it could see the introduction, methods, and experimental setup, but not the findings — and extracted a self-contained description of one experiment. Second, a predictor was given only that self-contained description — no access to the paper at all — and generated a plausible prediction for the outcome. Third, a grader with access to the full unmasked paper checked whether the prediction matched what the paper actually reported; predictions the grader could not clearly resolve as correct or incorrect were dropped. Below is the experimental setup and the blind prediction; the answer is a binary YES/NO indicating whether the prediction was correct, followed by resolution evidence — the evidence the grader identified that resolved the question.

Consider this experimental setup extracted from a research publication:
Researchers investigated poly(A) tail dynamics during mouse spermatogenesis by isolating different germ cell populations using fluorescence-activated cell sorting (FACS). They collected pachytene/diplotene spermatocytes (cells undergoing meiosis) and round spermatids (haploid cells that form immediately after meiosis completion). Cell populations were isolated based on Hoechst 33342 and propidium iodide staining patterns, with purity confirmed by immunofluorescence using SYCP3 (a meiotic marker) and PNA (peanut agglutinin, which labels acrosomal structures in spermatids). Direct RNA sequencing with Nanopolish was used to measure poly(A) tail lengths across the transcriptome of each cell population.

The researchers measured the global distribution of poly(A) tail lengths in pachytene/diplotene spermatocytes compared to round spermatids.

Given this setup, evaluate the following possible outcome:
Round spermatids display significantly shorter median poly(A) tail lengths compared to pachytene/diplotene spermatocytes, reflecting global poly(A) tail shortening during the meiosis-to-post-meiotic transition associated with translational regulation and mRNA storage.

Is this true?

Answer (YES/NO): NO